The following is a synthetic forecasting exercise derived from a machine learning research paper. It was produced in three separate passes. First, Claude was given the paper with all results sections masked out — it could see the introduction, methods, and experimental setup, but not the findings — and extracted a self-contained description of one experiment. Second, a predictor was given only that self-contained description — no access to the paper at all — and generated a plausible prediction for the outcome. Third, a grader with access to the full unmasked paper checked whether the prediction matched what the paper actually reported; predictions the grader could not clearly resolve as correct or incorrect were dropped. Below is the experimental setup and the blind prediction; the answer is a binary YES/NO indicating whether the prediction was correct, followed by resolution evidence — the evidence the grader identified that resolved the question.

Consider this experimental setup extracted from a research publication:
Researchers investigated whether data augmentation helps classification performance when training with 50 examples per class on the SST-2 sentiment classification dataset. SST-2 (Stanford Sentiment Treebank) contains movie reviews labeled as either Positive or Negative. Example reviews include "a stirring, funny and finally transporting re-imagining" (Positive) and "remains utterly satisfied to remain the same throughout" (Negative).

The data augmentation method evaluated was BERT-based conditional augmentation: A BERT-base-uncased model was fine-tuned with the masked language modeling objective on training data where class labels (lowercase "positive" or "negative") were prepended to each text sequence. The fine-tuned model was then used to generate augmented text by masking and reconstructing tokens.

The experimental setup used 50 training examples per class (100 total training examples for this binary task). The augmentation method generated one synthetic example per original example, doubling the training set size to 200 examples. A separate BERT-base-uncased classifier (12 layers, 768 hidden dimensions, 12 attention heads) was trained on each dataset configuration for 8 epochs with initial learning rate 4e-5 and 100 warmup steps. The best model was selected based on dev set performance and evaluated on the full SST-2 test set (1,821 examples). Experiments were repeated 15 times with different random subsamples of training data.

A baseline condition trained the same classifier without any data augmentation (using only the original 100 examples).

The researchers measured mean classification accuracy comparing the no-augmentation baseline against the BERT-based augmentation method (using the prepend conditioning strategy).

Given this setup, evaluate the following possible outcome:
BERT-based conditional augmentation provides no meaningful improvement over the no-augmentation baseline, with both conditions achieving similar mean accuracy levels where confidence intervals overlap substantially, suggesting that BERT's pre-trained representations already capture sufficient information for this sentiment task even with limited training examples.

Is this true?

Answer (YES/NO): YES